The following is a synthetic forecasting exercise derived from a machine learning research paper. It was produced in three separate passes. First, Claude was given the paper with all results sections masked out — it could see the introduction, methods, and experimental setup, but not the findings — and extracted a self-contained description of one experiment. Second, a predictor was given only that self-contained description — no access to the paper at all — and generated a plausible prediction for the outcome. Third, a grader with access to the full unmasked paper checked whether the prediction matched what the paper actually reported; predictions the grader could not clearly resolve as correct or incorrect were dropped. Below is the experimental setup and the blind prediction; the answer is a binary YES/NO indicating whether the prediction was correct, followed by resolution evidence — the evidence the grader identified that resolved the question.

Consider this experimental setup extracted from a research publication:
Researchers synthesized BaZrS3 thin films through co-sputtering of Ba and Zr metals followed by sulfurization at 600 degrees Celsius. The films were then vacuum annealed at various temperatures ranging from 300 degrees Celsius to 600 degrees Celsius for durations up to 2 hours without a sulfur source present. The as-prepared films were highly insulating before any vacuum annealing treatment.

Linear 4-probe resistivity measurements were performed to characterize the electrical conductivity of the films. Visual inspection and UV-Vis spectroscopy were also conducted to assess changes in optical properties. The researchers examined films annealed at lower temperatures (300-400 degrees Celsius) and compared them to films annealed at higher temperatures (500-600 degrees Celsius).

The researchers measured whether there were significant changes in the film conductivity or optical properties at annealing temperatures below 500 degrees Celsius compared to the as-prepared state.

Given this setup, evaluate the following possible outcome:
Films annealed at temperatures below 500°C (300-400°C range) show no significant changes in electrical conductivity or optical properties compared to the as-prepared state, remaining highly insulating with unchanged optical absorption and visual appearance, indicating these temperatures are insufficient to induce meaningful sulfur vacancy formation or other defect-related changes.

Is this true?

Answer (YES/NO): YES